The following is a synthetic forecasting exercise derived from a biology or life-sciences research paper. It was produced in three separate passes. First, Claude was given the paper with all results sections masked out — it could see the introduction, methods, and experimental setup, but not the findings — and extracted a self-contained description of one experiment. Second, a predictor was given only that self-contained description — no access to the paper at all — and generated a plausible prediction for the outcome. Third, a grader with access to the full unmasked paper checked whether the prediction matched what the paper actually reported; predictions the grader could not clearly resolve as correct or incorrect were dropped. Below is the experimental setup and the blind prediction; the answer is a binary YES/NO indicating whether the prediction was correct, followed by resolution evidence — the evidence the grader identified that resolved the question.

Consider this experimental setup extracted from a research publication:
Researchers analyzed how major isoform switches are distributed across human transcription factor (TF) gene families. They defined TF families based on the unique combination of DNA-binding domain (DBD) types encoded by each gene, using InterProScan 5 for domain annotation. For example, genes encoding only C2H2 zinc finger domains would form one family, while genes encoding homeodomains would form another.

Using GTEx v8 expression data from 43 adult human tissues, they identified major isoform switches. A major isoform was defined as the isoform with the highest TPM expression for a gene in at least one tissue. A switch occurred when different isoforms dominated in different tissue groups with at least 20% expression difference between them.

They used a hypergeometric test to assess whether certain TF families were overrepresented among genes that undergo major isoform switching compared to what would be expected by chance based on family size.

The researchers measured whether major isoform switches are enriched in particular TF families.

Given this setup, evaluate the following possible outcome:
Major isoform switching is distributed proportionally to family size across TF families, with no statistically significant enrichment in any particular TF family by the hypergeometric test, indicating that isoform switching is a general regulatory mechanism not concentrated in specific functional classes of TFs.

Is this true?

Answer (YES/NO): YES